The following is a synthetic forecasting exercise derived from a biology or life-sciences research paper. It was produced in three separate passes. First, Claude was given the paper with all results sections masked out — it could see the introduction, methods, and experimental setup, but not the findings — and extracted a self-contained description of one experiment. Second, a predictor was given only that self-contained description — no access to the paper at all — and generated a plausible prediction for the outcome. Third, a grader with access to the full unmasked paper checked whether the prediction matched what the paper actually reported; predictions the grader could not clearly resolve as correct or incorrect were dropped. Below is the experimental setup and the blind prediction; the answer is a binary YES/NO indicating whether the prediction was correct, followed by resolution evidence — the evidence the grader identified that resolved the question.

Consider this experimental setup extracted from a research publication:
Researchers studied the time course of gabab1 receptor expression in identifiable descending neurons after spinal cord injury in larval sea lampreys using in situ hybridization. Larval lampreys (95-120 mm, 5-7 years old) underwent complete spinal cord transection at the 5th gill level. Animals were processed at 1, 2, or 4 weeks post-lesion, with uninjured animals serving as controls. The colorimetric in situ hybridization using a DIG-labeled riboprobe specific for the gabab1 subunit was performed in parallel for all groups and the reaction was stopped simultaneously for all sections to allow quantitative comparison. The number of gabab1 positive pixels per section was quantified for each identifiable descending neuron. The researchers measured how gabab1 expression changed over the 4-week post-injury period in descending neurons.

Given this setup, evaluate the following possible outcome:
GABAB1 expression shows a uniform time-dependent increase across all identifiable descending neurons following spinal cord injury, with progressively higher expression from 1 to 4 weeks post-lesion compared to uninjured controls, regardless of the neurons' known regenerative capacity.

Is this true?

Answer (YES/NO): NO